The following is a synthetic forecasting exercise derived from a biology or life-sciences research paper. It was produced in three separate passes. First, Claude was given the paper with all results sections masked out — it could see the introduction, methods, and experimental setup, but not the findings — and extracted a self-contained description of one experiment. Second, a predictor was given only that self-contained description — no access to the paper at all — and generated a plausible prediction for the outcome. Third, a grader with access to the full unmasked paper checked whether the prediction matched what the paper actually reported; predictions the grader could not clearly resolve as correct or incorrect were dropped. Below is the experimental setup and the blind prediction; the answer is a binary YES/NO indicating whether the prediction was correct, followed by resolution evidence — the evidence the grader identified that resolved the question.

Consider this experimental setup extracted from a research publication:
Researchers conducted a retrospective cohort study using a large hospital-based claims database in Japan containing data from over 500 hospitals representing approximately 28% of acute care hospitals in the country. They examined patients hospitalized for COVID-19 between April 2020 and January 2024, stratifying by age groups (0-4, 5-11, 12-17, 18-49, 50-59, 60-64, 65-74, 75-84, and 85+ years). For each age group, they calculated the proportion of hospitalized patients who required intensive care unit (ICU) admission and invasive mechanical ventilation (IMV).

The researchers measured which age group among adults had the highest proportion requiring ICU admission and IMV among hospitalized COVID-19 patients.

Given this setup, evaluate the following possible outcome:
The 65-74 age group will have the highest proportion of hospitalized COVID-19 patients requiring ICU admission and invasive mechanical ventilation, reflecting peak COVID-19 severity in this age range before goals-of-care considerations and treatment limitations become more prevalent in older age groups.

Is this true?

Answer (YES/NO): NO